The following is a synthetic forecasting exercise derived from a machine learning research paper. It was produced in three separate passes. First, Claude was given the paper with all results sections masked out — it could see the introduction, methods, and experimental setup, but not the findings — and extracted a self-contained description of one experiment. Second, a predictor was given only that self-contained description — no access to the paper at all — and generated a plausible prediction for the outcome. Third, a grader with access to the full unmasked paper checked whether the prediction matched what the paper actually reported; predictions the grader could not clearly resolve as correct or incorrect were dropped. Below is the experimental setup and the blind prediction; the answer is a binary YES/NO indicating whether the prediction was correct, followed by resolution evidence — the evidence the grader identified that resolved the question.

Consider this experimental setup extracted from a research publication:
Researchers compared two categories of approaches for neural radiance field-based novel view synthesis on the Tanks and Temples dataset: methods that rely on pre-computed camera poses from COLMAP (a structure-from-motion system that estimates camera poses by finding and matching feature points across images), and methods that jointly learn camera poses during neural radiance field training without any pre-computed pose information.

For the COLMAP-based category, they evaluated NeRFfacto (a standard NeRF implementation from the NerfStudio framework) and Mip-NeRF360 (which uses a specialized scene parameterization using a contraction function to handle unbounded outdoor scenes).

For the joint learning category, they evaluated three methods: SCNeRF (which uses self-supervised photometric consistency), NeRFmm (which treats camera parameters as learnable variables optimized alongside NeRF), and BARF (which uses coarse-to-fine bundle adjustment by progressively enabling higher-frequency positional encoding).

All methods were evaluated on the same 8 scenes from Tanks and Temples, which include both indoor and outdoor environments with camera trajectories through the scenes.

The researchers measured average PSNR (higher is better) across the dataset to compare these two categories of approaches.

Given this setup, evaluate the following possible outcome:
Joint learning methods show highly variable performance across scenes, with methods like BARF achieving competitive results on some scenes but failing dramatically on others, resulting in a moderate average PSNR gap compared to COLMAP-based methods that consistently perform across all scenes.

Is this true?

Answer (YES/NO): NO